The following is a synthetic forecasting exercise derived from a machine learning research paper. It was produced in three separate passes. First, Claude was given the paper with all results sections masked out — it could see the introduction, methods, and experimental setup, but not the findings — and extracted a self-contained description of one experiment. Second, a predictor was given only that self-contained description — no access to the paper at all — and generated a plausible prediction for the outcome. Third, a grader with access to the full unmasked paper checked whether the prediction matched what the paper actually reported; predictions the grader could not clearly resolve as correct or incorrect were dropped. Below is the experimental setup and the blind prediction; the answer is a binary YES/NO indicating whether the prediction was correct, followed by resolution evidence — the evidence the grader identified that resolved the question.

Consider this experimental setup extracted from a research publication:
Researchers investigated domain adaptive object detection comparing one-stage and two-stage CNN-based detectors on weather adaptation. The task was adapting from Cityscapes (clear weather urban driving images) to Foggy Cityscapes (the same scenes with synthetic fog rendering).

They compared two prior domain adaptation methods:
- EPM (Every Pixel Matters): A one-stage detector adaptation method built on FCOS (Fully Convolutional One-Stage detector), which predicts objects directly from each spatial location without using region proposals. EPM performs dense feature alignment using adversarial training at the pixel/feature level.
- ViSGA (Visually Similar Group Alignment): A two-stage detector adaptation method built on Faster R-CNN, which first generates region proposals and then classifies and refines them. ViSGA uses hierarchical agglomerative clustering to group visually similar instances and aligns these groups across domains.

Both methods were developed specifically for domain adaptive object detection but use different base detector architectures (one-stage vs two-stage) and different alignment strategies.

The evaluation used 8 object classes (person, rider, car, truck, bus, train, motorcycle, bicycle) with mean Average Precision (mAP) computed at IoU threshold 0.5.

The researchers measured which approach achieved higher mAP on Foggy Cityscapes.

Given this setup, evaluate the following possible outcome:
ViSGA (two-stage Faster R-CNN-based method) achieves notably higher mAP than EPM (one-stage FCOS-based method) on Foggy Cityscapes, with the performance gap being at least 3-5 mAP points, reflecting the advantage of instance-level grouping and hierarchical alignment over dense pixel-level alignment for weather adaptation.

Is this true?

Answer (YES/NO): YES